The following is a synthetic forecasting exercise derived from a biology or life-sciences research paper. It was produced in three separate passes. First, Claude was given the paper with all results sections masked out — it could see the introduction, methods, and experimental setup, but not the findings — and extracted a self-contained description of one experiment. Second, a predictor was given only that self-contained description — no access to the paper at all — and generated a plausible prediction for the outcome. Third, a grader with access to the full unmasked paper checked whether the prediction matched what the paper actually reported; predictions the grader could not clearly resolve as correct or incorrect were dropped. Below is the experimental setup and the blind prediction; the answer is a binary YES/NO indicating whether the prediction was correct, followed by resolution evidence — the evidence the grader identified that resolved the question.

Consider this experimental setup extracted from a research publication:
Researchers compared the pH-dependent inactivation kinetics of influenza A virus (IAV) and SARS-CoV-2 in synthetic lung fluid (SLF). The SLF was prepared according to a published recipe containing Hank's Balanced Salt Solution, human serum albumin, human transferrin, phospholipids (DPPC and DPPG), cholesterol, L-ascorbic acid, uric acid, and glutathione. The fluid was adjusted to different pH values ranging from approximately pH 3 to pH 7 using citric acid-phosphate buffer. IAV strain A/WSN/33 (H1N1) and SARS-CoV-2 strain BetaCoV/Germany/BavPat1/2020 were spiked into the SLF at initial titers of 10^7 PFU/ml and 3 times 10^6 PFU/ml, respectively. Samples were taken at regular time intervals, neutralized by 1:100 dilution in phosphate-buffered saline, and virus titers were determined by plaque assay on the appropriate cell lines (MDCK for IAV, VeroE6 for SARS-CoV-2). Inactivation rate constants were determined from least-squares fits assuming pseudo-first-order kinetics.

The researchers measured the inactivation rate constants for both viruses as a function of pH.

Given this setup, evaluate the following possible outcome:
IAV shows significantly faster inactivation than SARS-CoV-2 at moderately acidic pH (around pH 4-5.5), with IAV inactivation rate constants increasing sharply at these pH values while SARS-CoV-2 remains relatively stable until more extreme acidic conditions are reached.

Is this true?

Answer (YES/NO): YES